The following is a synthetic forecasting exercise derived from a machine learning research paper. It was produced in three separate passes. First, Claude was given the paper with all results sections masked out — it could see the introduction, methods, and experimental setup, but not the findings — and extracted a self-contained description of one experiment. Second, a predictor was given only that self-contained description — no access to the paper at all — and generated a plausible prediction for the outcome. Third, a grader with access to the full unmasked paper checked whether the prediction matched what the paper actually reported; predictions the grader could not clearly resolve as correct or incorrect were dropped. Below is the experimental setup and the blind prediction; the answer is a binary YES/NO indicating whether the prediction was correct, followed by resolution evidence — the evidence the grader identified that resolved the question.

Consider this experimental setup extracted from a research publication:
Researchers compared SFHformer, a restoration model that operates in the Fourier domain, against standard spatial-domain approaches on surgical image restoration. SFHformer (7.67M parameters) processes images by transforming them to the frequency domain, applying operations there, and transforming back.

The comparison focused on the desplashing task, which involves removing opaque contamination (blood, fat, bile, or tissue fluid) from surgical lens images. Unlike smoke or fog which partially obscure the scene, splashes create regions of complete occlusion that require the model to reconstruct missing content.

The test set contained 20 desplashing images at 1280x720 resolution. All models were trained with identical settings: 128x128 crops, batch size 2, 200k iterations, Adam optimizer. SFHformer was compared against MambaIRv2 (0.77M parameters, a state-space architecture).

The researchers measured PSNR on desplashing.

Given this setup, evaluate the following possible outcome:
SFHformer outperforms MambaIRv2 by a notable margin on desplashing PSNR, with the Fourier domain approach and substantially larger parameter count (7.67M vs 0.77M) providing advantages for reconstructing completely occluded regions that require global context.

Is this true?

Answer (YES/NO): NO